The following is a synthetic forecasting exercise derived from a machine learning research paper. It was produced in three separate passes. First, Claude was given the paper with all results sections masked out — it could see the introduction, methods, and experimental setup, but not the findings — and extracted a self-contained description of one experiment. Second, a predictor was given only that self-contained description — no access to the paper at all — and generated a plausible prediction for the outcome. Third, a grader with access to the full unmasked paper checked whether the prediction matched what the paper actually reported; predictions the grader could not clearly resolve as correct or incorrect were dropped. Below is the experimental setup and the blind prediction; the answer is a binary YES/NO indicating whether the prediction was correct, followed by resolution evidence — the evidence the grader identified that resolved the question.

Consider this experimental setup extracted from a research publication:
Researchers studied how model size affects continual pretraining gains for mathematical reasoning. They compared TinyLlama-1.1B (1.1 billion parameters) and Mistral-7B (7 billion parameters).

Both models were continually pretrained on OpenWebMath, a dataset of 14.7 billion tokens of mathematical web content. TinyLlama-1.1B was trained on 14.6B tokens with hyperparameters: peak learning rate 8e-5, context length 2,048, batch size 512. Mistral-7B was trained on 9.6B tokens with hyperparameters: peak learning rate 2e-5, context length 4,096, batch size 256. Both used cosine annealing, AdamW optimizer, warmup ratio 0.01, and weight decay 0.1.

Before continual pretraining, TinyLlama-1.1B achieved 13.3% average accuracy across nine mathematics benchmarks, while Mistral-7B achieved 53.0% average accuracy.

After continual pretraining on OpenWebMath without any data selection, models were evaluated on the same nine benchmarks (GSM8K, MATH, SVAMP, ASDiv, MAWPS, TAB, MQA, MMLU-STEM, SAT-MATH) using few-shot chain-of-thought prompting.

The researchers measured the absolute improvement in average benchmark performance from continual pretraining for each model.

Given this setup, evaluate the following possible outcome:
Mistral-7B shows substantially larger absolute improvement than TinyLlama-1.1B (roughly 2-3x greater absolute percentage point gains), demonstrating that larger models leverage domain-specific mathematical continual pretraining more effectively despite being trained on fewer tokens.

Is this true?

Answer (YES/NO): NO